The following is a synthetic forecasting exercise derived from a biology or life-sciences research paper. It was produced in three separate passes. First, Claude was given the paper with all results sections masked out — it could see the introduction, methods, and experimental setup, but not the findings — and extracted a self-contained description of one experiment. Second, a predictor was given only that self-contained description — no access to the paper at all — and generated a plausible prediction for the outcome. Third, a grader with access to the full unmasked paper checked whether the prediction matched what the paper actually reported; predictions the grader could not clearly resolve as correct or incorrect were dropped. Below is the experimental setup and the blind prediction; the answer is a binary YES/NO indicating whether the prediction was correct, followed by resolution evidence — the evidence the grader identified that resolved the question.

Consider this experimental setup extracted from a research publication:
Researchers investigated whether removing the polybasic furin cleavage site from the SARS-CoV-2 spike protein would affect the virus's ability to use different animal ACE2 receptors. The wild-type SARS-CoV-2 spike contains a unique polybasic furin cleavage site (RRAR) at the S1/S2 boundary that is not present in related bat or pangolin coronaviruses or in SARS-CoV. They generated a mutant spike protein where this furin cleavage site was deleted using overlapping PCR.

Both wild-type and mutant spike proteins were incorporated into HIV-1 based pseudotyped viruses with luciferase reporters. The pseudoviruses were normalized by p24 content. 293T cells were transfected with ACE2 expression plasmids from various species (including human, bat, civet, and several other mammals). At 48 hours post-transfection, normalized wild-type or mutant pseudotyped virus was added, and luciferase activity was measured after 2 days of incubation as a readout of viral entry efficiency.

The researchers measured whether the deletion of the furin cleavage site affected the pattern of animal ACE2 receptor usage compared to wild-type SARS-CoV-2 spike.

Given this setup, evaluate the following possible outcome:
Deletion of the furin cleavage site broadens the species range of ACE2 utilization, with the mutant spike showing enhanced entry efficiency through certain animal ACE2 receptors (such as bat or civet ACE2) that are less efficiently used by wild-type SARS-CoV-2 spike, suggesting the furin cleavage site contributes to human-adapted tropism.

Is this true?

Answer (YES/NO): NO